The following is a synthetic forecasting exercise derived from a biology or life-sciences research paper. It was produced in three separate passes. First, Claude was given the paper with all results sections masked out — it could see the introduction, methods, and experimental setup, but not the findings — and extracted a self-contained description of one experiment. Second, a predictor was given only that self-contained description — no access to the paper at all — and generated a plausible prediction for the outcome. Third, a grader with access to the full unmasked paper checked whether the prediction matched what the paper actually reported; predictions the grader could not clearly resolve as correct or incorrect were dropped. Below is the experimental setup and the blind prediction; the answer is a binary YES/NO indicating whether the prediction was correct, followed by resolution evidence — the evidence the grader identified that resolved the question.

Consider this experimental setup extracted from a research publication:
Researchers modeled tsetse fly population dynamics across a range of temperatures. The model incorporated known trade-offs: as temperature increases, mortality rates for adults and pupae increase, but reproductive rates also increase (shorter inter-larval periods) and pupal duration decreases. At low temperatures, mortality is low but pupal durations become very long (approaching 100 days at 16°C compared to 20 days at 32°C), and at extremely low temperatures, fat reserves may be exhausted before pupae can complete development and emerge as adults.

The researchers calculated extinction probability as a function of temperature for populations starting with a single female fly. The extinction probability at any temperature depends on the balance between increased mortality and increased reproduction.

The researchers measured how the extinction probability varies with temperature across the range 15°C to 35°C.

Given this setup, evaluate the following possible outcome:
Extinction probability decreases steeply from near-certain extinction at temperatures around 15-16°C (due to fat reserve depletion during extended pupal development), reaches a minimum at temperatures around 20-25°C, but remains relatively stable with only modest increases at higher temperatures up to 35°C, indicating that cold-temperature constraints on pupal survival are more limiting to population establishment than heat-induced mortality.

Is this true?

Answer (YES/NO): NO